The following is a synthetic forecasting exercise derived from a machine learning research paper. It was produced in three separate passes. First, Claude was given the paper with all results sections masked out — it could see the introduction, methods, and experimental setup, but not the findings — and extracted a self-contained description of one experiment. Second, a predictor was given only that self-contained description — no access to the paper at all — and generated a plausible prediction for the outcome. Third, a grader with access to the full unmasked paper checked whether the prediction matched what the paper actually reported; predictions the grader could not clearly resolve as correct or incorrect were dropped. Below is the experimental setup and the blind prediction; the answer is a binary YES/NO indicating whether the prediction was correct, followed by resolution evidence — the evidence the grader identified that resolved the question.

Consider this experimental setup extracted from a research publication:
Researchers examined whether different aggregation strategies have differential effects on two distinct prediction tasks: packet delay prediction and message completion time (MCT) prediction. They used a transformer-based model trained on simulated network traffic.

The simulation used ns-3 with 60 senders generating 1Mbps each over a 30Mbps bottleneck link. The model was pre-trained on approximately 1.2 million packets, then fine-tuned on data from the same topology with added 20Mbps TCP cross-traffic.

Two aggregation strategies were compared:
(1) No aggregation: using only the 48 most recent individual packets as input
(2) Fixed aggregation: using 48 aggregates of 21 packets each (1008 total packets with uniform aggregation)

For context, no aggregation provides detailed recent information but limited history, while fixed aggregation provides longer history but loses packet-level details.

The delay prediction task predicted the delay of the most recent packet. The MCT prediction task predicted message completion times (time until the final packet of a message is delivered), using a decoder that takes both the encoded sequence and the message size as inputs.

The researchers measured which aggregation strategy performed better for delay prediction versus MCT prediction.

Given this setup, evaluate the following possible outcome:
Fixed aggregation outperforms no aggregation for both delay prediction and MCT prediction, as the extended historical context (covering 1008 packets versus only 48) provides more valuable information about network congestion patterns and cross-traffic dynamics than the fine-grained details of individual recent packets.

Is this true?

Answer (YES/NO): NO